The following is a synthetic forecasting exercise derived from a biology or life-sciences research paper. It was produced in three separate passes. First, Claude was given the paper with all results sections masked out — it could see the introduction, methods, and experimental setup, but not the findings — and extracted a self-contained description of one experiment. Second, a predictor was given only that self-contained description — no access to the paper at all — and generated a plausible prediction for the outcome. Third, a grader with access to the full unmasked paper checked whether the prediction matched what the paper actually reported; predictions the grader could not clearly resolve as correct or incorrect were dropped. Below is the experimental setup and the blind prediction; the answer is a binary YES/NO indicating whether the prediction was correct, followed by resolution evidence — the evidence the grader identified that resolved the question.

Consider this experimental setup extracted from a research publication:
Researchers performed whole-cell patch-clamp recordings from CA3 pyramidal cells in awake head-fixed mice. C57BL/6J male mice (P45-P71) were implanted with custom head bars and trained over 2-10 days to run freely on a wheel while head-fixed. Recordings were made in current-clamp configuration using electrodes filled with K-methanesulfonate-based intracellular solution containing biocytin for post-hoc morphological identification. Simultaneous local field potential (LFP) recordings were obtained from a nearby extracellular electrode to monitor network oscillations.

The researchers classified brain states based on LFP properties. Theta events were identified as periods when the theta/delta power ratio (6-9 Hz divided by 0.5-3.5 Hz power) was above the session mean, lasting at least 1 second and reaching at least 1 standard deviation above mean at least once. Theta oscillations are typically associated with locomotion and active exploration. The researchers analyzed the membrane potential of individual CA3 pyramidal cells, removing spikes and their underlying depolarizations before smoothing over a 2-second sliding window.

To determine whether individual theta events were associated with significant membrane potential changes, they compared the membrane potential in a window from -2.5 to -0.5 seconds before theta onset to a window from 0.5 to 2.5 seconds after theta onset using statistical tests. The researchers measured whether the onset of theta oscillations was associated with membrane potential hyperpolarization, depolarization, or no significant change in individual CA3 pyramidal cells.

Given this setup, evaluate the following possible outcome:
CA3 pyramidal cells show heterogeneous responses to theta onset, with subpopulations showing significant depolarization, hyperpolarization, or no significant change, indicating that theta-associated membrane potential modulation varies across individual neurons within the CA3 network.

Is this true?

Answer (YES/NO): YES